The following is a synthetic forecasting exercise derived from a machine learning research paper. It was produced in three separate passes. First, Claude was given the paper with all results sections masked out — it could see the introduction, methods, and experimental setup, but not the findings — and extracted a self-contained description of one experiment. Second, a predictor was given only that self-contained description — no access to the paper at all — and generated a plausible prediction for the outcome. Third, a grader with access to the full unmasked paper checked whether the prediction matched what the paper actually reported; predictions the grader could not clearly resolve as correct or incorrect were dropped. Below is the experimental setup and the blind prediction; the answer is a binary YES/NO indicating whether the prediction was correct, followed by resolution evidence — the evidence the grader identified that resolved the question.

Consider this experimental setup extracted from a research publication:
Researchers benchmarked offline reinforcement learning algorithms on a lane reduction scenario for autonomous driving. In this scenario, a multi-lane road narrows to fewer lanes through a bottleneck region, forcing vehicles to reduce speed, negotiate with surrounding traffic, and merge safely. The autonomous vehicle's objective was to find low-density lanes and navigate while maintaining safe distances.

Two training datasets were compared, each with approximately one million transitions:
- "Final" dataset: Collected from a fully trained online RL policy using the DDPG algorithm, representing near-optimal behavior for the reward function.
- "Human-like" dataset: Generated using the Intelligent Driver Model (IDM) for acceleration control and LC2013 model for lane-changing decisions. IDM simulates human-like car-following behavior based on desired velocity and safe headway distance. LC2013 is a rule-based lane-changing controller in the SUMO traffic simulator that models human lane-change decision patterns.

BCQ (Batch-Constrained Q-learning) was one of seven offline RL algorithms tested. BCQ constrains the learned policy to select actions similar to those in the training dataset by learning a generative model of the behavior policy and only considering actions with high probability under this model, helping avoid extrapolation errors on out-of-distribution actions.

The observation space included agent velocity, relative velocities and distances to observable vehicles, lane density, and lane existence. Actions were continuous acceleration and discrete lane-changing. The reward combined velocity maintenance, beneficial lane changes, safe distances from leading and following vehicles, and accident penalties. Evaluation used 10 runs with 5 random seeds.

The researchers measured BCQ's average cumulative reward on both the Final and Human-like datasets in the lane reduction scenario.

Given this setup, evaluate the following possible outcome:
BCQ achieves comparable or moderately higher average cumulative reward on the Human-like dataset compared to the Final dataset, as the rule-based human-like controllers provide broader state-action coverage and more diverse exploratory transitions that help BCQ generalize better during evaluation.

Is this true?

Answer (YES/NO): YES